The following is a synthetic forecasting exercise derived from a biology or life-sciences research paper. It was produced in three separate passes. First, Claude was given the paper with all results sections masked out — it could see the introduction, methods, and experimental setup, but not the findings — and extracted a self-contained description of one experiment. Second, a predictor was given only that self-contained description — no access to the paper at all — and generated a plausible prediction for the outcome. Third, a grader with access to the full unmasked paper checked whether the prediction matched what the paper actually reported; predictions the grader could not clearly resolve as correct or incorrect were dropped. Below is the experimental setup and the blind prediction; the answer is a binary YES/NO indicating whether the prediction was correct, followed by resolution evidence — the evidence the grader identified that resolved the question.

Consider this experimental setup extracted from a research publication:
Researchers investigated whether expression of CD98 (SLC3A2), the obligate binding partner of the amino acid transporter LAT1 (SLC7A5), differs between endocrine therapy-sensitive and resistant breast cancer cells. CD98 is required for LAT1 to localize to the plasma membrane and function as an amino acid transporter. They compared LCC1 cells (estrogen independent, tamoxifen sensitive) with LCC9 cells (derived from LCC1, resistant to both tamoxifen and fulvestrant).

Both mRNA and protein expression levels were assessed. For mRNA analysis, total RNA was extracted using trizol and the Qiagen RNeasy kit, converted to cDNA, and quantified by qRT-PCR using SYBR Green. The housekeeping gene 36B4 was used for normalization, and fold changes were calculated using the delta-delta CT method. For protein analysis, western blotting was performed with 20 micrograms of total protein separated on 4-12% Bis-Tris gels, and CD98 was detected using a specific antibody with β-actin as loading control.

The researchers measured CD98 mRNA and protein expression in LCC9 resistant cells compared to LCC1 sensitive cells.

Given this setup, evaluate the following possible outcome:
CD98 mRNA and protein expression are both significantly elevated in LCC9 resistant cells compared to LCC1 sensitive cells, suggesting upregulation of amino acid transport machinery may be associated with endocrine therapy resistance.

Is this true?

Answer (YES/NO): YES